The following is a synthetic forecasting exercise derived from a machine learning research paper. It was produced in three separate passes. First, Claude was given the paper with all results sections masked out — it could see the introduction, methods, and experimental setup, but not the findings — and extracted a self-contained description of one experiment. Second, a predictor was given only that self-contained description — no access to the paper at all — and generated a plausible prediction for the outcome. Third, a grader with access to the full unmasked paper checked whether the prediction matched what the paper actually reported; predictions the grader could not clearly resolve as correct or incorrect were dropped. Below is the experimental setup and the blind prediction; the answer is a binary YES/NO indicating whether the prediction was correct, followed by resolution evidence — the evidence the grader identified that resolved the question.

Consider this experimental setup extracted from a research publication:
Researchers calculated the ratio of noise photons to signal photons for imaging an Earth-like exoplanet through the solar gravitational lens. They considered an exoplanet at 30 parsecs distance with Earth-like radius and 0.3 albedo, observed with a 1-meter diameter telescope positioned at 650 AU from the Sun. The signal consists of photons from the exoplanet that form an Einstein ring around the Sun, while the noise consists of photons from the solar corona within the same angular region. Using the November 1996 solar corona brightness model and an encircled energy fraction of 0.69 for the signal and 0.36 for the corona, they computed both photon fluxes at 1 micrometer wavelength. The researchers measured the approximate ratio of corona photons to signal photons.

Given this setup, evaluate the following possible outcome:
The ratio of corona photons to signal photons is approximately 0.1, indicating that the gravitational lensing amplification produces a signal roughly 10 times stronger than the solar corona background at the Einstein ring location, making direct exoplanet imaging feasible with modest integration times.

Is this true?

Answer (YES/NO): NO